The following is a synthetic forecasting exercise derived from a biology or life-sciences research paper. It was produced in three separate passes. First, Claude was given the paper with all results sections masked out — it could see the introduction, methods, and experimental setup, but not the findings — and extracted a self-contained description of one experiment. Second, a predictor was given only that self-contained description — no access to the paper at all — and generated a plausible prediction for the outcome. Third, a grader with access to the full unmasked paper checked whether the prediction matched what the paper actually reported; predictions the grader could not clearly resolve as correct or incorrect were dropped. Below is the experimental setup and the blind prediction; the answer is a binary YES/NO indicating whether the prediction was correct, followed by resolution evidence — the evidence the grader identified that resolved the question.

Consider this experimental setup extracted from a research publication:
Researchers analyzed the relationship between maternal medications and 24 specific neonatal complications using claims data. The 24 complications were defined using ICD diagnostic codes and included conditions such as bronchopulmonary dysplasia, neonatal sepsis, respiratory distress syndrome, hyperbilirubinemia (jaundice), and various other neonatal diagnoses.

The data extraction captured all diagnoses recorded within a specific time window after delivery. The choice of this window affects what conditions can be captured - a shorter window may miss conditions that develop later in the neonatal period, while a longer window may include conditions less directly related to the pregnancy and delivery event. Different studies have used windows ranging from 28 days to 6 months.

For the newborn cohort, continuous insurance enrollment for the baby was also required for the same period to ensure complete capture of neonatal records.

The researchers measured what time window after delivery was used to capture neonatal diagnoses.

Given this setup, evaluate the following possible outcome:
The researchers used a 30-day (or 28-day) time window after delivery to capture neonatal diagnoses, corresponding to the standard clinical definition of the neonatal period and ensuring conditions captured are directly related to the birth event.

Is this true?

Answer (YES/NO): NO